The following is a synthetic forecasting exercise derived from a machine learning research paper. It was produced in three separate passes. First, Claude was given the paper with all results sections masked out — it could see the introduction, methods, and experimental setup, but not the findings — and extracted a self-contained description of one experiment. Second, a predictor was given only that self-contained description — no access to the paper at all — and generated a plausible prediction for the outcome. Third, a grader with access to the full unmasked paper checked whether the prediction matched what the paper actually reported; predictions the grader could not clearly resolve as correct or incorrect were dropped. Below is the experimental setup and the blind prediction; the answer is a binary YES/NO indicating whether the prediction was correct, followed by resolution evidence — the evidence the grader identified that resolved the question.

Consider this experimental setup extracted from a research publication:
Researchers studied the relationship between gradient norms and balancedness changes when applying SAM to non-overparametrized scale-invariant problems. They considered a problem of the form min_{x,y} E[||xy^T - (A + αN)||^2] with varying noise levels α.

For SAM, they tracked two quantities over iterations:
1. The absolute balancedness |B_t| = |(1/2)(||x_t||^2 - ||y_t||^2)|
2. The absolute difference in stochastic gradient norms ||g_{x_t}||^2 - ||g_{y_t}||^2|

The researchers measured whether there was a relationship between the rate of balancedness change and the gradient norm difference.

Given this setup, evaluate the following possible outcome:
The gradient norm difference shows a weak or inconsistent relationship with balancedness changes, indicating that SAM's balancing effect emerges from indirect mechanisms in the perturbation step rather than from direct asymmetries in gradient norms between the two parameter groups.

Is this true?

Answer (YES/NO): NO